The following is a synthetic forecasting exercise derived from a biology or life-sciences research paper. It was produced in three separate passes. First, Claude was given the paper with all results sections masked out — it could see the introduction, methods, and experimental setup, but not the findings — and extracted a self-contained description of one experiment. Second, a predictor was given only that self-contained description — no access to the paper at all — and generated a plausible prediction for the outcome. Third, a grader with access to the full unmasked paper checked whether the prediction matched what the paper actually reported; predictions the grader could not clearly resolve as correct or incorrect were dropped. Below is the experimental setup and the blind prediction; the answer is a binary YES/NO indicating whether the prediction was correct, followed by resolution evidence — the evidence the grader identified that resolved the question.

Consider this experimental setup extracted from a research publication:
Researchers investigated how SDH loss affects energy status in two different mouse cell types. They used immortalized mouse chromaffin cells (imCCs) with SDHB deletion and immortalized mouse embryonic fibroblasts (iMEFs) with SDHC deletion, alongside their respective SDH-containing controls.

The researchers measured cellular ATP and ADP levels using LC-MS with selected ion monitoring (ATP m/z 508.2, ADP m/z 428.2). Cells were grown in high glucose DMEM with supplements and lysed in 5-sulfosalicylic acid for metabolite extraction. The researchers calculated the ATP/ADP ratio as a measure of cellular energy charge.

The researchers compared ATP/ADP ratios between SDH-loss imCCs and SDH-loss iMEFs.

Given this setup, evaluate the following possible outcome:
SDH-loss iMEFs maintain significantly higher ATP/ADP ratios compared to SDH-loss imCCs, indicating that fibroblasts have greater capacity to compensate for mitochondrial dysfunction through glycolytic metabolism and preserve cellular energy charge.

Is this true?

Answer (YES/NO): NO